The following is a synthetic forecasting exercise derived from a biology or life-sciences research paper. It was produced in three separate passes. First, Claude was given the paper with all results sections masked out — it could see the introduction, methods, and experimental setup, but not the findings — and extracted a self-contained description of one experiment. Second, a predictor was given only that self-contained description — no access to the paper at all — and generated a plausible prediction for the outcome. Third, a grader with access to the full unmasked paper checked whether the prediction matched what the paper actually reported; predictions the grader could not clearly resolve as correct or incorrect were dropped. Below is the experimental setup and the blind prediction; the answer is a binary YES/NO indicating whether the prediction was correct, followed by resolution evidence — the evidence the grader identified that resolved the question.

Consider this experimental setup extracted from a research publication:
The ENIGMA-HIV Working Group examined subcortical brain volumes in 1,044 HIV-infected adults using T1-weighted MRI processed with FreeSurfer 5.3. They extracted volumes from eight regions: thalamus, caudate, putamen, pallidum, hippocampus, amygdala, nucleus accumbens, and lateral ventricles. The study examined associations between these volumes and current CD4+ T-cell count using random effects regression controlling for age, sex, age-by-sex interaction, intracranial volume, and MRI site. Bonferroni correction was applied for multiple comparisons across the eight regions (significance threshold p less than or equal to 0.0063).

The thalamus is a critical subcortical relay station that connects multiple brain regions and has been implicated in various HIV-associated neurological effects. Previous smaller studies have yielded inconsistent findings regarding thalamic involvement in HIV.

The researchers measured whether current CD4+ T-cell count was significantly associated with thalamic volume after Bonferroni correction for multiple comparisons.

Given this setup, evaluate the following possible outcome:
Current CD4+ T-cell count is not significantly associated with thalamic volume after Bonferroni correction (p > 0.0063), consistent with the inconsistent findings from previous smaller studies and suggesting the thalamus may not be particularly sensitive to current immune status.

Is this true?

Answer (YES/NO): NO